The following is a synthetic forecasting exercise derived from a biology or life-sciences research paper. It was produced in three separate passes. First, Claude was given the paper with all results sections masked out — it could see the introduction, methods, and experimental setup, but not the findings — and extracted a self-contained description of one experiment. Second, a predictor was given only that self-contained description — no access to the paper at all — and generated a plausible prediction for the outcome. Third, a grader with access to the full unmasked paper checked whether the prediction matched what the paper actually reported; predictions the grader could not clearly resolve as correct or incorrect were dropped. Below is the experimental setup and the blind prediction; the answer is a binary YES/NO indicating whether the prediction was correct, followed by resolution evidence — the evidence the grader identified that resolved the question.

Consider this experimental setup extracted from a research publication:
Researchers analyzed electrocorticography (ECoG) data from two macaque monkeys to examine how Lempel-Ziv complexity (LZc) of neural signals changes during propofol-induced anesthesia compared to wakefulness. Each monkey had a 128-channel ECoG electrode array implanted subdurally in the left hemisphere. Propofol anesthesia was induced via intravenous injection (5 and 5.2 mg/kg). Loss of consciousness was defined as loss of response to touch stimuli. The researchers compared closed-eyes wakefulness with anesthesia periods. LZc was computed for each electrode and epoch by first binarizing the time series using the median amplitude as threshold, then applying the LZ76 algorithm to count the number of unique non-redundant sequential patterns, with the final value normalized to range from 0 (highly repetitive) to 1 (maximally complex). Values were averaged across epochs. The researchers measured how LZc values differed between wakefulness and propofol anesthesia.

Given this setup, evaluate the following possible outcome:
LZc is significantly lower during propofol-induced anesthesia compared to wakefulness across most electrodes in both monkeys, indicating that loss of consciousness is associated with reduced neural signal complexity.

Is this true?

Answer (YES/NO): YES